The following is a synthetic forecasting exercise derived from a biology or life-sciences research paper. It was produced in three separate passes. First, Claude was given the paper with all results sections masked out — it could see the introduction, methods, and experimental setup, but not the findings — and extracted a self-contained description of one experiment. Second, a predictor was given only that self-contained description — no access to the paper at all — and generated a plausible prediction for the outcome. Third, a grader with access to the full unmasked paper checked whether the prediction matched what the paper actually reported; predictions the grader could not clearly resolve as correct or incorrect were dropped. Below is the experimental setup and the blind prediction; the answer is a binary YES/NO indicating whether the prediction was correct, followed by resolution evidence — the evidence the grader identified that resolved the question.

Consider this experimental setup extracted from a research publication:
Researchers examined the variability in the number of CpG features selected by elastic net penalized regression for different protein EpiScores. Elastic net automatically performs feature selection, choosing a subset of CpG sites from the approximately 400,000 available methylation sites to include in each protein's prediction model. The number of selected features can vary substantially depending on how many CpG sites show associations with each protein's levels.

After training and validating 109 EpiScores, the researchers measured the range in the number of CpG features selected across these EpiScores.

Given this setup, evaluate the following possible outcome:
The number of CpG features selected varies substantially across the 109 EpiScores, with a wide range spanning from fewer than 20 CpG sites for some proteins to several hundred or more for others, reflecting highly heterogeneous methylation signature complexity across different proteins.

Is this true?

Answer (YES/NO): YES